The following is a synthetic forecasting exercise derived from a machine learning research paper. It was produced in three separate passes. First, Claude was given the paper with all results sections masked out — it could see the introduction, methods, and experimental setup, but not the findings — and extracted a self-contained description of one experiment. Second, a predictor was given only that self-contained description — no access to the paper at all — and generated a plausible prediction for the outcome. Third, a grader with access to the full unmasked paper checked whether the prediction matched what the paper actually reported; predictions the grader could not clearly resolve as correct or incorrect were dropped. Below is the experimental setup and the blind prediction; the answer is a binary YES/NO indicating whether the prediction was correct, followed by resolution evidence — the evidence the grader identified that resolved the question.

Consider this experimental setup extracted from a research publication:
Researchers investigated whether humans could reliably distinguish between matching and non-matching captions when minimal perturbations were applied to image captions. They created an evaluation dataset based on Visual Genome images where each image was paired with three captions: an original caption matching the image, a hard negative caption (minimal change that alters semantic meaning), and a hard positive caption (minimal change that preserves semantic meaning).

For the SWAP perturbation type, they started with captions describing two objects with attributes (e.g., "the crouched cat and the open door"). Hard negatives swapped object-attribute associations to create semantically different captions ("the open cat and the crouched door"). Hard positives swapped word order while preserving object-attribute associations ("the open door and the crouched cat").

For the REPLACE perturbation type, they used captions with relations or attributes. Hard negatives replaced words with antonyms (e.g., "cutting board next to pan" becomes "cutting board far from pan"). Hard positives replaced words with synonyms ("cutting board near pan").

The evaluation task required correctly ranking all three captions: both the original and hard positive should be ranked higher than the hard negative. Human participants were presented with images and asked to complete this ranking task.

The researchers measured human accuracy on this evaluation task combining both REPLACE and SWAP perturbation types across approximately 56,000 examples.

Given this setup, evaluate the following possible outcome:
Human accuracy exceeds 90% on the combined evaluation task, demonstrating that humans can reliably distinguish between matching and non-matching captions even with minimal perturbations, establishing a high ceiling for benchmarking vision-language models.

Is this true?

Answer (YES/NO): YES